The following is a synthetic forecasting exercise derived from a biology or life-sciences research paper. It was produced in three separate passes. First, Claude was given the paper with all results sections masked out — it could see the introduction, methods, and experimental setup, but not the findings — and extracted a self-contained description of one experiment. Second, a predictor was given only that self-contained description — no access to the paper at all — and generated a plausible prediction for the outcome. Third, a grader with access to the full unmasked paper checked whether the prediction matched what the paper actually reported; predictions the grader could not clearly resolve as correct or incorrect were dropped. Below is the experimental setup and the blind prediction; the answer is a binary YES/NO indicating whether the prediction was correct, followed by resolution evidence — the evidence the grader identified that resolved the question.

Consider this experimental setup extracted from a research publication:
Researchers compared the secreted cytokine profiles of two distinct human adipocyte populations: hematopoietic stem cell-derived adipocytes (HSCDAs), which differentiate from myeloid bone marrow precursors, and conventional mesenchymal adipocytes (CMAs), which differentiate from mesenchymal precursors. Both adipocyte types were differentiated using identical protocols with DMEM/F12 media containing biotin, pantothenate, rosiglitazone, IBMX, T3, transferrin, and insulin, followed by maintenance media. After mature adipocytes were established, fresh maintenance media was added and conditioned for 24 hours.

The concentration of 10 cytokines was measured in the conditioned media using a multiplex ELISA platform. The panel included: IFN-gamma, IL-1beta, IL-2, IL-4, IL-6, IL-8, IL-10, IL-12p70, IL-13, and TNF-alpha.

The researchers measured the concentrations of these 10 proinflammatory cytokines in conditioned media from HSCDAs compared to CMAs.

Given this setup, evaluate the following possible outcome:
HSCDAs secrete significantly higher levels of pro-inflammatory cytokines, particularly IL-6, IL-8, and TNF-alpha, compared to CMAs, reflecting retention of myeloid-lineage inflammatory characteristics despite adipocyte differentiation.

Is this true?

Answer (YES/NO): NO